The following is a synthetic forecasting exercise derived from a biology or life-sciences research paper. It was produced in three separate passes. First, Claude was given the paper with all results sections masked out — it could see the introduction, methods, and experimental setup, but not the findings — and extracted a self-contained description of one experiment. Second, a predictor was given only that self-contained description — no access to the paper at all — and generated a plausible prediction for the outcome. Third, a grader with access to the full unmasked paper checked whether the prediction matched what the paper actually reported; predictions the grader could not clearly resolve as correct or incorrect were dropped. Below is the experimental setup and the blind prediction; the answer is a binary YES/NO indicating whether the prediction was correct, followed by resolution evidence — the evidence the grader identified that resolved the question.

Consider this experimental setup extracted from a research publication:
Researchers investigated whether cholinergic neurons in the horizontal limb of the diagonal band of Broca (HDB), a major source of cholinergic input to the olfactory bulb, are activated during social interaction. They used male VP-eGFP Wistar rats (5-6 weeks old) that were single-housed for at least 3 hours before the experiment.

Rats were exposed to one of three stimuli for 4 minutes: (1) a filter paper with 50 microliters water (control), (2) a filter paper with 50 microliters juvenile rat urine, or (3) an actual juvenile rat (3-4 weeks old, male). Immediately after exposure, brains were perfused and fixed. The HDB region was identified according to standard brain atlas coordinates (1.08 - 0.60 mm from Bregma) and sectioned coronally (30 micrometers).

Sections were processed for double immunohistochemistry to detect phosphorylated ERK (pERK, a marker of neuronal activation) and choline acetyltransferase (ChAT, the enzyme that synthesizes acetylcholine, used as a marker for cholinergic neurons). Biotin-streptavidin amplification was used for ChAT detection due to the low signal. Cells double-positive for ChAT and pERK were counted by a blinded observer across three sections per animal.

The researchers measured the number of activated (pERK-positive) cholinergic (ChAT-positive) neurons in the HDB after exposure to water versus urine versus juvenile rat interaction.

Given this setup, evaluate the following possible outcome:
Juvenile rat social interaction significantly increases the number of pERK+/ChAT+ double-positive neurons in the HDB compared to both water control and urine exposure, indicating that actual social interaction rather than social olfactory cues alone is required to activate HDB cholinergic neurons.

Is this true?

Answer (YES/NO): NO